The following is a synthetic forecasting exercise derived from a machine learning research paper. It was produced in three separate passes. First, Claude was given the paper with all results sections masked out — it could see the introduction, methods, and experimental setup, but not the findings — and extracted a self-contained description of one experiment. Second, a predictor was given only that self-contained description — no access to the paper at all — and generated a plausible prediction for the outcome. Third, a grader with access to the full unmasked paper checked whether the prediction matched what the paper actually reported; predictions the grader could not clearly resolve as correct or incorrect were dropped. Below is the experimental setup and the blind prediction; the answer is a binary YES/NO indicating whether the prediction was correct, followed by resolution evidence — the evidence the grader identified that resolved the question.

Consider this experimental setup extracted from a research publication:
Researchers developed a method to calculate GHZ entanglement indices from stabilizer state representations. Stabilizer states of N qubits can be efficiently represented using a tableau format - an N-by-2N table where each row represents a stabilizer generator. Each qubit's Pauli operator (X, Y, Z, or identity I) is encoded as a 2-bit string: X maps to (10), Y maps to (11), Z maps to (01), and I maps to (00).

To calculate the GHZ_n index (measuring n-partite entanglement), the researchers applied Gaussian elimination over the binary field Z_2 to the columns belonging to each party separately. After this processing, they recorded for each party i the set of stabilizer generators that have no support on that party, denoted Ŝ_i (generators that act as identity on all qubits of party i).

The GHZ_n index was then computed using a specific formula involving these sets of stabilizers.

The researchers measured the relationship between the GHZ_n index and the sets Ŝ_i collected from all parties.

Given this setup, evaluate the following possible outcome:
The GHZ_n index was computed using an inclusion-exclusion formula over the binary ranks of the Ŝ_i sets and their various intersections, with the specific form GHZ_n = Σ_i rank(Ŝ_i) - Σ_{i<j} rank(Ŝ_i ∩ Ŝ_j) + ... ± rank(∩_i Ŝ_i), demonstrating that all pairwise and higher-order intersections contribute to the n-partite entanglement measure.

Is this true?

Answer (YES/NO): NO